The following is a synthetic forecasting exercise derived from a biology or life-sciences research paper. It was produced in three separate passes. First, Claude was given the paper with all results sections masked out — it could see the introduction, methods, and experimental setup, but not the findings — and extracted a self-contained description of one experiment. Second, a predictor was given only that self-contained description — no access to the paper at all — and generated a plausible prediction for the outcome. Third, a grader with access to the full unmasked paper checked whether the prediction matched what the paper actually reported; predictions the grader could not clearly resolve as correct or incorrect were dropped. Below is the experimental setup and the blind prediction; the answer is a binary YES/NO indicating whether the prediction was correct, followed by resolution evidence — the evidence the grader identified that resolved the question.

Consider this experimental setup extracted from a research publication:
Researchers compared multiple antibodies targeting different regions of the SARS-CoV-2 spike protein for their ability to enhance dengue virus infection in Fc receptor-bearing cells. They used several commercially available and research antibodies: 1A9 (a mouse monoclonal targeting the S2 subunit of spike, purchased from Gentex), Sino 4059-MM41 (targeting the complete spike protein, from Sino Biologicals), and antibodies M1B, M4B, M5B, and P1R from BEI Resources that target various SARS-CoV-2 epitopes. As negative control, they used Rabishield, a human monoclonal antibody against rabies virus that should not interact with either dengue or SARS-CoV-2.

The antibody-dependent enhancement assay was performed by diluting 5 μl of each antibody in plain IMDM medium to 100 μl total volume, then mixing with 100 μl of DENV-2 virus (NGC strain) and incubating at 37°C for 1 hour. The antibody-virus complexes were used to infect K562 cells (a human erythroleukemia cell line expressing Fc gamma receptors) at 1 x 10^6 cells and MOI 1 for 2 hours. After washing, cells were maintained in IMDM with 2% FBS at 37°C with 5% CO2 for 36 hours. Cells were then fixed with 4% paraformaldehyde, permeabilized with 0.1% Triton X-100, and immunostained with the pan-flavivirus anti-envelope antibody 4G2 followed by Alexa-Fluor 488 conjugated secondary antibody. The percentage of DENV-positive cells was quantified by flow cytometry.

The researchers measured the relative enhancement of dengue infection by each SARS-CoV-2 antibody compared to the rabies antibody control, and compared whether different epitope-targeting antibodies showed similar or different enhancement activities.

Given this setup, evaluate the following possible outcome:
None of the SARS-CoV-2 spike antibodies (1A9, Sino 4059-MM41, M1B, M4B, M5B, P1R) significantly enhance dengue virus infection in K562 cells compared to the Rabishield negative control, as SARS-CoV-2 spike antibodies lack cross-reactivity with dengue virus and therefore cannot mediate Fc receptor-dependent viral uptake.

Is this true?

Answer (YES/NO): NO